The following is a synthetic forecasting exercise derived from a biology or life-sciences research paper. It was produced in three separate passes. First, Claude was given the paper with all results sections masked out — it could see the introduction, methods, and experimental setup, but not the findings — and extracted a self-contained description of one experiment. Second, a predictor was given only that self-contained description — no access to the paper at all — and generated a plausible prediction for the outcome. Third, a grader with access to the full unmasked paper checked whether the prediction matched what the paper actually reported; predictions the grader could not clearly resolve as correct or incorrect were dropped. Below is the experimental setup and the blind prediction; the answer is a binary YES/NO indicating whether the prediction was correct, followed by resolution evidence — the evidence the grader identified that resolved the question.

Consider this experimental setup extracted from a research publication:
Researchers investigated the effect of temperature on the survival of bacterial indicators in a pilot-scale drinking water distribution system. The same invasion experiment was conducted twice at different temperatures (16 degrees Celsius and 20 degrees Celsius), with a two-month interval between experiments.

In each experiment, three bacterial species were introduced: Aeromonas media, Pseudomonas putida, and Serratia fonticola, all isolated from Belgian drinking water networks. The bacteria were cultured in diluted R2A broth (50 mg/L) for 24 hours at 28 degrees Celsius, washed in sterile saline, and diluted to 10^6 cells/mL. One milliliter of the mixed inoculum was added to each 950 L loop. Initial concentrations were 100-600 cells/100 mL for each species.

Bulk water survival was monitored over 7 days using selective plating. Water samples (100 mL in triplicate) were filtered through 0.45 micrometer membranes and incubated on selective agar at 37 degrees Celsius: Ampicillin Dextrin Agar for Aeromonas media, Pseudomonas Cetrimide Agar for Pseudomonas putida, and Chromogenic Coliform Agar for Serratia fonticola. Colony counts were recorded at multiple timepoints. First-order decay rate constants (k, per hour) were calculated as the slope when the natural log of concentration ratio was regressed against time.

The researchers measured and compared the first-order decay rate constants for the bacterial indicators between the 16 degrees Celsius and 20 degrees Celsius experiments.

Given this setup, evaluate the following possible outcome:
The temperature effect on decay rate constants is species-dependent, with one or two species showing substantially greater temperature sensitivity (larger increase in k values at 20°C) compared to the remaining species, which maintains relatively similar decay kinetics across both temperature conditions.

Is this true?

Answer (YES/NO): NO